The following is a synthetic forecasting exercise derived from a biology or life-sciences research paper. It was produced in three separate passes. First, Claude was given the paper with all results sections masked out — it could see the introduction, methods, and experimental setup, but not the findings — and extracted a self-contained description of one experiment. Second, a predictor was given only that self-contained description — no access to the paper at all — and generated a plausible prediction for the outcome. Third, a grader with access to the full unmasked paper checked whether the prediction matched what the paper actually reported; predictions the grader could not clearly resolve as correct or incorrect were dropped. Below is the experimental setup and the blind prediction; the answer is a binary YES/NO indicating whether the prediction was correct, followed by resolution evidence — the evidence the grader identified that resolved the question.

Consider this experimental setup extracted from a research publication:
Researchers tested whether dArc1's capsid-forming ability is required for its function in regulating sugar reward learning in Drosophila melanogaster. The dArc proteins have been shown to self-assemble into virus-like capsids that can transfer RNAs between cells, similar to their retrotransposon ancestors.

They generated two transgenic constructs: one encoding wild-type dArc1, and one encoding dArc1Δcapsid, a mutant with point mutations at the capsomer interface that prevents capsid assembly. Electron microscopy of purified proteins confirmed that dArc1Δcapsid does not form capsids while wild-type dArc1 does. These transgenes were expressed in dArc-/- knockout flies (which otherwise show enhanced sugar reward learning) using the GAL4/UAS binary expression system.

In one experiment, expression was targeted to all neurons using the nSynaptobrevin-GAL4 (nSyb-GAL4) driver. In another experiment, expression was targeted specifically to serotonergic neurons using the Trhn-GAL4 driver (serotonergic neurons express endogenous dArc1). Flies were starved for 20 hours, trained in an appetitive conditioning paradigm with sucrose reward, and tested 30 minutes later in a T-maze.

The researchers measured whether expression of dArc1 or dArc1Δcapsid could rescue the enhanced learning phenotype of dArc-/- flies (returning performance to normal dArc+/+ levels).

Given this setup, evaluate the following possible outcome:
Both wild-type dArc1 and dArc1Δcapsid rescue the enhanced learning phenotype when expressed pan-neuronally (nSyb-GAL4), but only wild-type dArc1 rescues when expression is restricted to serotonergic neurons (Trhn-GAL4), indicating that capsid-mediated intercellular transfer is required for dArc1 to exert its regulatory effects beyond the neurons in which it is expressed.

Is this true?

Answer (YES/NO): NO